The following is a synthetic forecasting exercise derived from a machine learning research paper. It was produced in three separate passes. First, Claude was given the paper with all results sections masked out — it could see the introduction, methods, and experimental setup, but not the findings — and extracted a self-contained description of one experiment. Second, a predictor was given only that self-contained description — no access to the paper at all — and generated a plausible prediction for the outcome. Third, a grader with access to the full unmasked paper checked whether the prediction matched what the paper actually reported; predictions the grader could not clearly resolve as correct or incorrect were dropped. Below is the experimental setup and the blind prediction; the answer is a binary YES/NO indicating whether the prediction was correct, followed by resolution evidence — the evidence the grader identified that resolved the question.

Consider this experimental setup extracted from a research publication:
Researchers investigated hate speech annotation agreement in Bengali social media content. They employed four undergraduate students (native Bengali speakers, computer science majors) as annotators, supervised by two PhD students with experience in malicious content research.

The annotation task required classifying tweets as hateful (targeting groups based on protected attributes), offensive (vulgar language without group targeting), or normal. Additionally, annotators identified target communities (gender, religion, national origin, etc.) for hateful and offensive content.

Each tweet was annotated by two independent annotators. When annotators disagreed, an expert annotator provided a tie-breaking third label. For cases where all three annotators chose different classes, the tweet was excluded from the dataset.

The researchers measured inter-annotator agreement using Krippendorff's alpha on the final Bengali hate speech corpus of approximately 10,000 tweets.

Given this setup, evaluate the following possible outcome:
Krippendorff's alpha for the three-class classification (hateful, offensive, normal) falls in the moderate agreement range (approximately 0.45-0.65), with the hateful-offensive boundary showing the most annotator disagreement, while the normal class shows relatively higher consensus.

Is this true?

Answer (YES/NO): NO